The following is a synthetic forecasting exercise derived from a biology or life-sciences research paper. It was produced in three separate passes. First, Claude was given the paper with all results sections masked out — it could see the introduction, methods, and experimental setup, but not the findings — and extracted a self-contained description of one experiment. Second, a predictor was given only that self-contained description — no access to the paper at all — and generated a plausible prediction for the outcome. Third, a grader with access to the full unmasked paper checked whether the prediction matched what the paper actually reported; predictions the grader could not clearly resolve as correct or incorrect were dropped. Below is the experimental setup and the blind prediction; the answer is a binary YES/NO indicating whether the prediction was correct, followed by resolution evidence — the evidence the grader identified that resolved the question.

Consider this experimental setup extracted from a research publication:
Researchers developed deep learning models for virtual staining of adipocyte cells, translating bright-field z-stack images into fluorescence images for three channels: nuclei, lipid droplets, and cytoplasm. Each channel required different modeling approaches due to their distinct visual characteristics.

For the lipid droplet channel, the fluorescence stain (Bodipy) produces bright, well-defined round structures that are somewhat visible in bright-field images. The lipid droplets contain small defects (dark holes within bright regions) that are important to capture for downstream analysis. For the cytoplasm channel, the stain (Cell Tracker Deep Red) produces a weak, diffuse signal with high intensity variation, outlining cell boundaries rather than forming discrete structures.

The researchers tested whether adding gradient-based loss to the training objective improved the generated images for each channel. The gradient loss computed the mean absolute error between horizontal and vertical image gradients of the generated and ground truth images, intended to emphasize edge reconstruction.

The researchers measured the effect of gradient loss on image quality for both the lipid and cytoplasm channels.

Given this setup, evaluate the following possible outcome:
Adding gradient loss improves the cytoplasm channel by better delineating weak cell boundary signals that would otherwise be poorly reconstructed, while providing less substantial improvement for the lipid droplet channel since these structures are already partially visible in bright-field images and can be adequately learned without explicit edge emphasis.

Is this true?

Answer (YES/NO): NO